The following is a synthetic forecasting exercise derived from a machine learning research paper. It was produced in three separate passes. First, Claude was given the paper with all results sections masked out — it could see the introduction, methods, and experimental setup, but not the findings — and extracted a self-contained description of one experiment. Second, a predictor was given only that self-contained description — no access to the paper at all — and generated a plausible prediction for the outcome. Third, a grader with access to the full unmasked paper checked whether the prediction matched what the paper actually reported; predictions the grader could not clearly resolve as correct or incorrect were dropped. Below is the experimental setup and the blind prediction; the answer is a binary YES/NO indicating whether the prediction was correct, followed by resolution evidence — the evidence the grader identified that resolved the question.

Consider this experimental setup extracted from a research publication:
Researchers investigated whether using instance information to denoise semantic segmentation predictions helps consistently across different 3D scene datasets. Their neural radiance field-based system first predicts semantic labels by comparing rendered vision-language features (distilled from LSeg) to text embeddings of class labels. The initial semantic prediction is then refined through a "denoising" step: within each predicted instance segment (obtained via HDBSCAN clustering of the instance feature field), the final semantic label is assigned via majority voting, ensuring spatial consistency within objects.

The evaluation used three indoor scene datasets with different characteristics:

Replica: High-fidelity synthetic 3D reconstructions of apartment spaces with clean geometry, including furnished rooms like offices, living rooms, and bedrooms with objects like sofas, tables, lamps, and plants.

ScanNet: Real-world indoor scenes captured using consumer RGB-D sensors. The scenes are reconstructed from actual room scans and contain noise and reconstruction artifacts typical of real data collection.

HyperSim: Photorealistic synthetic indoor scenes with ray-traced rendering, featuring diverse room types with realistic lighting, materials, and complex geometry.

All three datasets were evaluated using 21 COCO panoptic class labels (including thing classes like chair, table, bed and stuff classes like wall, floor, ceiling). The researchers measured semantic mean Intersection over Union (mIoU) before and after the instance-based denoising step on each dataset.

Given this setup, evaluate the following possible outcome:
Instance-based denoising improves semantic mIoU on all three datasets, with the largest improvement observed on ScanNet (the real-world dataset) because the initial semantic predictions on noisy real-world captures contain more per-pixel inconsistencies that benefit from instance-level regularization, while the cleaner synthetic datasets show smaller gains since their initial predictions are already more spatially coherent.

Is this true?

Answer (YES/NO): NO